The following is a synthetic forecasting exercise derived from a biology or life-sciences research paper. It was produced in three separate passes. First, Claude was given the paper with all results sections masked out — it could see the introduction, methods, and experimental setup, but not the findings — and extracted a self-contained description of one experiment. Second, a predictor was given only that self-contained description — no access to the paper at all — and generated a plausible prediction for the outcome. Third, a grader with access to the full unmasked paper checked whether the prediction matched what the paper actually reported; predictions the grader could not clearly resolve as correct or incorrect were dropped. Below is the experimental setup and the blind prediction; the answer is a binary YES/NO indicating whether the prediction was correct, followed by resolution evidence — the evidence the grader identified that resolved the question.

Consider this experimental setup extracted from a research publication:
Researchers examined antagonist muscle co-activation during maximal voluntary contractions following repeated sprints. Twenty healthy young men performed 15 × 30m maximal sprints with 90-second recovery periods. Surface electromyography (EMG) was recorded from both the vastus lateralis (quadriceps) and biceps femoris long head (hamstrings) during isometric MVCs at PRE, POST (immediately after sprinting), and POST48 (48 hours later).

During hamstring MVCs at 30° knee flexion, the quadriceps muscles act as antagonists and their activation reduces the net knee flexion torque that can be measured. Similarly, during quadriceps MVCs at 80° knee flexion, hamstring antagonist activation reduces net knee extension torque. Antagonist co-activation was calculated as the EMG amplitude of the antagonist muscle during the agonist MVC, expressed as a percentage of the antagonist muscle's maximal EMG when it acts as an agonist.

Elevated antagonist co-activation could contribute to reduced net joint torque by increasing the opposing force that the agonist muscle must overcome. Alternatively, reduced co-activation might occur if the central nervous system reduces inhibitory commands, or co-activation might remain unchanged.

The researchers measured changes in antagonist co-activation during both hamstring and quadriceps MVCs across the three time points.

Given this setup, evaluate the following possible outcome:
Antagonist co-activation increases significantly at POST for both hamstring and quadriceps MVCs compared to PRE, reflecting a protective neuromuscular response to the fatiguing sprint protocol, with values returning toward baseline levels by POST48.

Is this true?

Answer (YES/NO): NO